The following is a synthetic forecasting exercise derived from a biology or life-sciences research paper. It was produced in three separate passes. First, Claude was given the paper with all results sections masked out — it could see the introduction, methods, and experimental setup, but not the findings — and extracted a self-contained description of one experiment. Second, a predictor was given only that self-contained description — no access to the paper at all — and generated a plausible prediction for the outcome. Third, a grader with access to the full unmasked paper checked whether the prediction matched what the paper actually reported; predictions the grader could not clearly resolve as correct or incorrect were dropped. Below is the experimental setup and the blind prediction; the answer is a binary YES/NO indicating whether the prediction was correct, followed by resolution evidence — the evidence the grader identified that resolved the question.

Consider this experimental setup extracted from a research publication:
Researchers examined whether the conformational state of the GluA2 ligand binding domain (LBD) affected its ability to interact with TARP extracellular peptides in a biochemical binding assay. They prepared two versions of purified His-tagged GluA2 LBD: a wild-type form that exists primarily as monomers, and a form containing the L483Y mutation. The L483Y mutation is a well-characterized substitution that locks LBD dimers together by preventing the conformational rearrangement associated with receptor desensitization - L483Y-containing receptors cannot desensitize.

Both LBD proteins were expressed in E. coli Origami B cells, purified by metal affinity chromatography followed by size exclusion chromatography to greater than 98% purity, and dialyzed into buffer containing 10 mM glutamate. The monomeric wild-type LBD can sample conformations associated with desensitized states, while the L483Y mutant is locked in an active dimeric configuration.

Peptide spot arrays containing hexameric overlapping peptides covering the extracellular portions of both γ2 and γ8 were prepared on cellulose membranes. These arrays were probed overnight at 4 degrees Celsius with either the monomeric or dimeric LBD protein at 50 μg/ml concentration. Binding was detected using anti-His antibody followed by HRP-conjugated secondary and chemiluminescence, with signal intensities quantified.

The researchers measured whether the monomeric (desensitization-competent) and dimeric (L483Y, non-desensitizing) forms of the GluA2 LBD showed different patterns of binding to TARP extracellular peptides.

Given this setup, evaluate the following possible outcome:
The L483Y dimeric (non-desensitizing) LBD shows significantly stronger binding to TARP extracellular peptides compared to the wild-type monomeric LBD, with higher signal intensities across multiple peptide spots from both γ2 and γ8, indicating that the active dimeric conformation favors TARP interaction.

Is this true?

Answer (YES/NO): NO